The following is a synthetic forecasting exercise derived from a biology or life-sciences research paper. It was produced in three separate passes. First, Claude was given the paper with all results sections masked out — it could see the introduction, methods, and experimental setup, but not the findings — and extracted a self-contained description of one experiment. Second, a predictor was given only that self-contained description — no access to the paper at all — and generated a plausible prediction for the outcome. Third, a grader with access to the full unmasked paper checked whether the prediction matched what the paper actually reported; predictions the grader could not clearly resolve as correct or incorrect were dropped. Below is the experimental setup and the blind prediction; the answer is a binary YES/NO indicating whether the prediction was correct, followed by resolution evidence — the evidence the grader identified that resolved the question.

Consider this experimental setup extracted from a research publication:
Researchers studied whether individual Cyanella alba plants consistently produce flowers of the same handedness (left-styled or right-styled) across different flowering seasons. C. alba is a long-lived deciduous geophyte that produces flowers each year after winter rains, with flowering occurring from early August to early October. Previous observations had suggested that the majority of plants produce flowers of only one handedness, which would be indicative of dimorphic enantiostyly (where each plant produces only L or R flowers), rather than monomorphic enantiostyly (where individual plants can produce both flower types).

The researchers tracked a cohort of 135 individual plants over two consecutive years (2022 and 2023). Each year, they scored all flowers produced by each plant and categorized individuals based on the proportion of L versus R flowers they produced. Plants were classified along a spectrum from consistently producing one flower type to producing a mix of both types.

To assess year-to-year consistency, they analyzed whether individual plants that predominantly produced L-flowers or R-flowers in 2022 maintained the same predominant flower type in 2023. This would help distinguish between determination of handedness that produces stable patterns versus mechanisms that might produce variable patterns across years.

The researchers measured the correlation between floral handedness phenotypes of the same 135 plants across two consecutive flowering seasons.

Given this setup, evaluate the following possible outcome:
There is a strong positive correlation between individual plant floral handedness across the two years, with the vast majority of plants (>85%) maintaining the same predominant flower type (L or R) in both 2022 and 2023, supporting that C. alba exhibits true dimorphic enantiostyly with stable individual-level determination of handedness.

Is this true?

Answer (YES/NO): NO